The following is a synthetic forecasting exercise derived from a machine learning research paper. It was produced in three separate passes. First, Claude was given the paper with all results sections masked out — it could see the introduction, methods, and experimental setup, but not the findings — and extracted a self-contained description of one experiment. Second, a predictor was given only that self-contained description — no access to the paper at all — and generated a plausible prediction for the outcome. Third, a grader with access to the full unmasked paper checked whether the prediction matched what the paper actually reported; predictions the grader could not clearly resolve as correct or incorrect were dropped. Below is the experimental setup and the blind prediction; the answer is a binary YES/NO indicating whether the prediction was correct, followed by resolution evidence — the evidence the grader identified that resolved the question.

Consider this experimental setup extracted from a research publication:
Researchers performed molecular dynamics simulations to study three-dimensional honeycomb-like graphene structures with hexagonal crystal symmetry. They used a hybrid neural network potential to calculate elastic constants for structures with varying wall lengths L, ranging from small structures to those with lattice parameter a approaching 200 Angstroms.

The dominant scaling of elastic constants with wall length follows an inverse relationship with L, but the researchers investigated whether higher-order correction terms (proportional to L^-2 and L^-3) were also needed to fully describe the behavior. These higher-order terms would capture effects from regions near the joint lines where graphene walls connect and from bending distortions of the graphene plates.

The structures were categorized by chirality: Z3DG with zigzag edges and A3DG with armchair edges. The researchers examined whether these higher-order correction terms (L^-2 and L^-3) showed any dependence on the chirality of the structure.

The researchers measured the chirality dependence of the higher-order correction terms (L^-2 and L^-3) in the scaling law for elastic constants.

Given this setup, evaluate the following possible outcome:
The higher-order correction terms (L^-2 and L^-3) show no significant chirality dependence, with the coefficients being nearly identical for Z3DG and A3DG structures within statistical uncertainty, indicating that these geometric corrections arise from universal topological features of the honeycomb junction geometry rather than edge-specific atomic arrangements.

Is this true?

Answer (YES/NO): NO